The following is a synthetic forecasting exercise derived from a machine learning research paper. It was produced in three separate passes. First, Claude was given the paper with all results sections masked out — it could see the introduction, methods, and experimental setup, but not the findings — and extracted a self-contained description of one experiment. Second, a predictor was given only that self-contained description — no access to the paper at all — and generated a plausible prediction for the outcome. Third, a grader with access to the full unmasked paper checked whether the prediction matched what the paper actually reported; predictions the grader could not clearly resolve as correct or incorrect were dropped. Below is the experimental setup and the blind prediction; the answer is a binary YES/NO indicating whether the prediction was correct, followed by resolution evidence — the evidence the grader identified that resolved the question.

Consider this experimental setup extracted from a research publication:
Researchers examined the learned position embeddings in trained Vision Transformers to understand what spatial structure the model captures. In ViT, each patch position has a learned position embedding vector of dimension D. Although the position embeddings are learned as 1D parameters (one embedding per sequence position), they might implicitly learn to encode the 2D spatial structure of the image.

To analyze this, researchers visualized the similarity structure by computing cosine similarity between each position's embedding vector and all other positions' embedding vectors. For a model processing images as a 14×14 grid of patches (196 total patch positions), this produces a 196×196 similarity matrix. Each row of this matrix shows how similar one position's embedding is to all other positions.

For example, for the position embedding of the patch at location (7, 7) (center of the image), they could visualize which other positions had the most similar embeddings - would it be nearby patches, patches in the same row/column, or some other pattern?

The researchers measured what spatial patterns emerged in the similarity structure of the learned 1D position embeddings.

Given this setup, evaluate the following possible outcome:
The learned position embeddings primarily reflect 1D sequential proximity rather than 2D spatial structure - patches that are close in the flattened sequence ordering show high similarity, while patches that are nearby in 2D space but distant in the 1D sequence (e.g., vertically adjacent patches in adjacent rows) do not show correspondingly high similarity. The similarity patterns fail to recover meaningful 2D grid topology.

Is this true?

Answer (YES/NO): NO